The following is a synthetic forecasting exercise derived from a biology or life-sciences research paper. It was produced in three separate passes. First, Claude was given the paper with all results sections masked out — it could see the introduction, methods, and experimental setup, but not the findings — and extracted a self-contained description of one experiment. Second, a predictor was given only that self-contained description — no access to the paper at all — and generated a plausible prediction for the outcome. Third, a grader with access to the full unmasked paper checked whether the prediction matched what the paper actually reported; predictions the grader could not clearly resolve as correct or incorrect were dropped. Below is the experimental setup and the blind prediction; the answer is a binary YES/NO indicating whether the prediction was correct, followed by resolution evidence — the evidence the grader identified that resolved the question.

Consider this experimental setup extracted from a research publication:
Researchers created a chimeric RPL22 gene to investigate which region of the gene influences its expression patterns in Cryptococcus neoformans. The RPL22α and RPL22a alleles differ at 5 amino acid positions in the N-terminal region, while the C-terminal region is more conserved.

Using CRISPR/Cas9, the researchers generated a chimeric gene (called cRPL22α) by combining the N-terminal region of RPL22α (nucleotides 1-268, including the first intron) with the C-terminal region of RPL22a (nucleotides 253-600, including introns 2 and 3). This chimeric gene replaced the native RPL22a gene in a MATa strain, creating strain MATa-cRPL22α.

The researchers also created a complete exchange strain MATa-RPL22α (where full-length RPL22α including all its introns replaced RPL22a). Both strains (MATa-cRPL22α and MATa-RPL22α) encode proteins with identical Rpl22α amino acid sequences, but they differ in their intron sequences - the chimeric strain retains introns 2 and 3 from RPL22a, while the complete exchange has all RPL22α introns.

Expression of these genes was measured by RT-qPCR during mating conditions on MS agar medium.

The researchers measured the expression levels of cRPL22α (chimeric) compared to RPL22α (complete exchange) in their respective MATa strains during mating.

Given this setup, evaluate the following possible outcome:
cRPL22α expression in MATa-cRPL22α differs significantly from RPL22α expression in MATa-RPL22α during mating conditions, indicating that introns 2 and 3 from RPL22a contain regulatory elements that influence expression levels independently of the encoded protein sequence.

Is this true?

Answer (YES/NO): YES